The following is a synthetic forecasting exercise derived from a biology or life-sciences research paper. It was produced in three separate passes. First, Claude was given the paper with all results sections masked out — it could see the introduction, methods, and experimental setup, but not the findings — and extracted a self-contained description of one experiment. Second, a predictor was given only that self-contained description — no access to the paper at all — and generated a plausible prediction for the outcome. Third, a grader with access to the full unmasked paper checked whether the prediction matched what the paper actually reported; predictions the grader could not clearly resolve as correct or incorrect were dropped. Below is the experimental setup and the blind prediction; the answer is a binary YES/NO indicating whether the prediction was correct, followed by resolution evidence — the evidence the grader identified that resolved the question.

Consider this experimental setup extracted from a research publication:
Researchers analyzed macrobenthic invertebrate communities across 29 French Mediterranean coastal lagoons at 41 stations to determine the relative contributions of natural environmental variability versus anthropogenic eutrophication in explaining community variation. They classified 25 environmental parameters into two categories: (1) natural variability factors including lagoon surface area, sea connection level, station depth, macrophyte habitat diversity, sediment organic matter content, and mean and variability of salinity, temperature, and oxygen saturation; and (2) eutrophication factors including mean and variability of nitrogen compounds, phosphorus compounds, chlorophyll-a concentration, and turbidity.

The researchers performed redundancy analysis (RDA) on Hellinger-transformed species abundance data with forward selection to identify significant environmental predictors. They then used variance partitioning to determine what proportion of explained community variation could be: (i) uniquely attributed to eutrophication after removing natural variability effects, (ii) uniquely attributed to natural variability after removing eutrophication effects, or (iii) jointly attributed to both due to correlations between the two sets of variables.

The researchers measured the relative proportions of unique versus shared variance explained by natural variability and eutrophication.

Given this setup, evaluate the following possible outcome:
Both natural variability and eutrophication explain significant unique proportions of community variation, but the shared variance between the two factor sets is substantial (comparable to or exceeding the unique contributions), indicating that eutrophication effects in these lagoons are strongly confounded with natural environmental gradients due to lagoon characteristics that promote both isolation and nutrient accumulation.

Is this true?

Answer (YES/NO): YES